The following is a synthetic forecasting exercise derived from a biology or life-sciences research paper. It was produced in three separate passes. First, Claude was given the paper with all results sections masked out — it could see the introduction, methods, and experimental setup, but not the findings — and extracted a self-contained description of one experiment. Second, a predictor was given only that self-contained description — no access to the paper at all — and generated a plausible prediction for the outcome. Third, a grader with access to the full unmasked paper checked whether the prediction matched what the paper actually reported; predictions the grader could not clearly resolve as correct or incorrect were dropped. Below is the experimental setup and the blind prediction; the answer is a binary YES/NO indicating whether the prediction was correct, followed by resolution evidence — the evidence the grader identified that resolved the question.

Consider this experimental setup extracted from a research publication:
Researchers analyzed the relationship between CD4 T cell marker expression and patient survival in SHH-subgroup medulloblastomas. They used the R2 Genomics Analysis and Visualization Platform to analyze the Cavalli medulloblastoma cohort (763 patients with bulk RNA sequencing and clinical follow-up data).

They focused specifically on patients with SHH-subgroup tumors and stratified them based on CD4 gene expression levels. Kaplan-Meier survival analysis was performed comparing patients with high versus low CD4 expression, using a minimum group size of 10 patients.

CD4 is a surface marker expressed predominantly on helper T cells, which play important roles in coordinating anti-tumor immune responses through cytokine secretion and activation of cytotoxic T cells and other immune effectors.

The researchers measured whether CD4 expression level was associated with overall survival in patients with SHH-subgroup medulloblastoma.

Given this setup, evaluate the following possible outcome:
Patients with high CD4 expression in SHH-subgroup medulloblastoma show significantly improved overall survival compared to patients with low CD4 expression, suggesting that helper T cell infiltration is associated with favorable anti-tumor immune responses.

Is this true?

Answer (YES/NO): YES